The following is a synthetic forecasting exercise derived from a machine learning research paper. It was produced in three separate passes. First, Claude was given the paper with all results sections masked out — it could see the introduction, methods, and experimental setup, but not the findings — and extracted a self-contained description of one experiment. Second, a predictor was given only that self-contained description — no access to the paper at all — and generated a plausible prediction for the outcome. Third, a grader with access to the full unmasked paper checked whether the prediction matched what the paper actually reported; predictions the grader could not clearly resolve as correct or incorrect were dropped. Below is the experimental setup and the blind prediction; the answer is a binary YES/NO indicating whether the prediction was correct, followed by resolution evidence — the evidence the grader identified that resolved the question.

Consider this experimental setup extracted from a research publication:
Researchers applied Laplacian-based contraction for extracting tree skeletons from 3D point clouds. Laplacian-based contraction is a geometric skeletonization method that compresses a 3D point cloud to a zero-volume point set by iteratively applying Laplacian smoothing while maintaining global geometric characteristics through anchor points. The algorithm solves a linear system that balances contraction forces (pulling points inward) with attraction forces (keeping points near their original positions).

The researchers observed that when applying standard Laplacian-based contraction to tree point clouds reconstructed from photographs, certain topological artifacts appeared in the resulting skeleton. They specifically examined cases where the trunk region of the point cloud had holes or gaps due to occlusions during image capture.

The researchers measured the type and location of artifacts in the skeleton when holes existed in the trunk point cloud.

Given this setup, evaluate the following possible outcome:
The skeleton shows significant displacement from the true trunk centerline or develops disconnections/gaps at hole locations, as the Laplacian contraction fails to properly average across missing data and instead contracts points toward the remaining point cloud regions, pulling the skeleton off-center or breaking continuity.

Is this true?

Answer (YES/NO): NO